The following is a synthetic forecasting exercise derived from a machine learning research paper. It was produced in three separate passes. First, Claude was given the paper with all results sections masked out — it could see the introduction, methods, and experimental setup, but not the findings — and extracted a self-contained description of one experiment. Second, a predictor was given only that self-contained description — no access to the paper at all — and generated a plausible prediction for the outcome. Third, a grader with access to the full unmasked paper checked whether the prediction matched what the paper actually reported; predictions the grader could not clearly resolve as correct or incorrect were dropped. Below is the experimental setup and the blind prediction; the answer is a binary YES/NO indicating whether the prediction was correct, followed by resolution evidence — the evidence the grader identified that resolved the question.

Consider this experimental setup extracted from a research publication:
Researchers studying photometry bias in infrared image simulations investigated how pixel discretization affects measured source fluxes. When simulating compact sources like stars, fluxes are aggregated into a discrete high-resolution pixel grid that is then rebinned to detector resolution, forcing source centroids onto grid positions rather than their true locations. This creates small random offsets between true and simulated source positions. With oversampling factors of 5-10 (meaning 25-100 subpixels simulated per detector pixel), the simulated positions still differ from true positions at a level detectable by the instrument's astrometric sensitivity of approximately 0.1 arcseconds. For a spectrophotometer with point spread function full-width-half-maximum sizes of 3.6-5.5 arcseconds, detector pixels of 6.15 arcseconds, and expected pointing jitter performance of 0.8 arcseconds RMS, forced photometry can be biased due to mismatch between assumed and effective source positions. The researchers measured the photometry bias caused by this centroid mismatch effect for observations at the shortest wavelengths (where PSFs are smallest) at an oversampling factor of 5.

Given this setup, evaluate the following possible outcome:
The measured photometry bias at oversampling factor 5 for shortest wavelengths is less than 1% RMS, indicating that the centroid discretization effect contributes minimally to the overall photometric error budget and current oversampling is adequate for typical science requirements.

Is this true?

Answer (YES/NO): NO